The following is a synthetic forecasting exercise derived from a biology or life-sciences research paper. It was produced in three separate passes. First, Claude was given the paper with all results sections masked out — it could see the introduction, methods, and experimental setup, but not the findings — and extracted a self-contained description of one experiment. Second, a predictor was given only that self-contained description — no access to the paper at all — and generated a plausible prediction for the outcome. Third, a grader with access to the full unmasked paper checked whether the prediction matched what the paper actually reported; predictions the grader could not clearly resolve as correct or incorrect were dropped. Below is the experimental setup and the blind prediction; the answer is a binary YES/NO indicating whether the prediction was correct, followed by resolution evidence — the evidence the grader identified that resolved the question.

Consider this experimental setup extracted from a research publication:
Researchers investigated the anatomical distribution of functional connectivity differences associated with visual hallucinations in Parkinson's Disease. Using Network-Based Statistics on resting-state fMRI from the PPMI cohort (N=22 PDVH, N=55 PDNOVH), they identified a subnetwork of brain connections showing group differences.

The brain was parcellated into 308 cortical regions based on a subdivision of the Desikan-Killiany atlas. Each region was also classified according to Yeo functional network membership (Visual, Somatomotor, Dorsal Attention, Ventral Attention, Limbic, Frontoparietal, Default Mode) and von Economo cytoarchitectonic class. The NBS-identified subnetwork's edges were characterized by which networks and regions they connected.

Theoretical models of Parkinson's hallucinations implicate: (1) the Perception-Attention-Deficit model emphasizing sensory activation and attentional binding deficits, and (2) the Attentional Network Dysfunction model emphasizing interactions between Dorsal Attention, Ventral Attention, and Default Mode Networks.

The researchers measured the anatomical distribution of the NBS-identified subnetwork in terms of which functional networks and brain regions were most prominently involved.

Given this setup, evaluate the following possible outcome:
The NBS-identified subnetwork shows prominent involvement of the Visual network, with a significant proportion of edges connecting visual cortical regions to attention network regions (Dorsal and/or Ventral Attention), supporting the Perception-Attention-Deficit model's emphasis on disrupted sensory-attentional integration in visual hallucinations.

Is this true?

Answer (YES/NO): NO